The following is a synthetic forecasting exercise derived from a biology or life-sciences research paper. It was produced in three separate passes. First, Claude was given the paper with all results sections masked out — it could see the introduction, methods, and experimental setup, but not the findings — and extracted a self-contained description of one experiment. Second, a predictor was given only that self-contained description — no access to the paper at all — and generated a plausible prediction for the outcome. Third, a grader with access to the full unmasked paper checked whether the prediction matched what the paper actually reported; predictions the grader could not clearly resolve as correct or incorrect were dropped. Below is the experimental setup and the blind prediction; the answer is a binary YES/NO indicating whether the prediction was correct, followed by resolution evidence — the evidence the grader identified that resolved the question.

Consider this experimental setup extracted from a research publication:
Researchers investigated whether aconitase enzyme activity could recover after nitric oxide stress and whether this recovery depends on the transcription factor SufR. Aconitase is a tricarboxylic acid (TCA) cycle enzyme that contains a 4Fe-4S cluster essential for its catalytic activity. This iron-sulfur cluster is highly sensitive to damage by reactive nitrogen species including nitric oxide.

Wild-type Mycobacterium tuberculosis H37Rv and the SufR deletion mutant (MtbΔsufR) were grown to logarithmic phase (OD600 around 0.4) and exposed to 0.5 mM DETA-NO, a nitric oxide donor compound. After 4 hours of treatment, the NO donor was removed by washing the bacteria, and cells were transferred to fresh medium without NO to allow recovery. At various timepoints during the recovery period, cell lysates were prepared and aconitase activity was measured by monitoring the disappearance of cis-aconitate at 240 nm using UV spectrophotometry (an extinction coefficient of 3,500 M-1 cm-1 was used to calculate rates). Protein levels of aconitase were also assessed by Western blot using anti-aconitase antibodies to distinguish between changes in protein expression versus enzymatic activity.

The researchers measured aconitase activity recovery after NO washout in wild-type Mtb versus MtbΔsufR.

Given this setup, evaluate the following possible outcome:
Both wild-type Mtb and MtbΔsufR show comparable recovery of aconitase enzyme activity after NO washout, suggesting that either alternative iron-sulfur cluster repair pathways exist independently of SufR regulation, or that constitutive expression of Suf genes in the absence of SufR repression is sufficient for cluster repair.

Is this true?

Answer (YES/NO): NO